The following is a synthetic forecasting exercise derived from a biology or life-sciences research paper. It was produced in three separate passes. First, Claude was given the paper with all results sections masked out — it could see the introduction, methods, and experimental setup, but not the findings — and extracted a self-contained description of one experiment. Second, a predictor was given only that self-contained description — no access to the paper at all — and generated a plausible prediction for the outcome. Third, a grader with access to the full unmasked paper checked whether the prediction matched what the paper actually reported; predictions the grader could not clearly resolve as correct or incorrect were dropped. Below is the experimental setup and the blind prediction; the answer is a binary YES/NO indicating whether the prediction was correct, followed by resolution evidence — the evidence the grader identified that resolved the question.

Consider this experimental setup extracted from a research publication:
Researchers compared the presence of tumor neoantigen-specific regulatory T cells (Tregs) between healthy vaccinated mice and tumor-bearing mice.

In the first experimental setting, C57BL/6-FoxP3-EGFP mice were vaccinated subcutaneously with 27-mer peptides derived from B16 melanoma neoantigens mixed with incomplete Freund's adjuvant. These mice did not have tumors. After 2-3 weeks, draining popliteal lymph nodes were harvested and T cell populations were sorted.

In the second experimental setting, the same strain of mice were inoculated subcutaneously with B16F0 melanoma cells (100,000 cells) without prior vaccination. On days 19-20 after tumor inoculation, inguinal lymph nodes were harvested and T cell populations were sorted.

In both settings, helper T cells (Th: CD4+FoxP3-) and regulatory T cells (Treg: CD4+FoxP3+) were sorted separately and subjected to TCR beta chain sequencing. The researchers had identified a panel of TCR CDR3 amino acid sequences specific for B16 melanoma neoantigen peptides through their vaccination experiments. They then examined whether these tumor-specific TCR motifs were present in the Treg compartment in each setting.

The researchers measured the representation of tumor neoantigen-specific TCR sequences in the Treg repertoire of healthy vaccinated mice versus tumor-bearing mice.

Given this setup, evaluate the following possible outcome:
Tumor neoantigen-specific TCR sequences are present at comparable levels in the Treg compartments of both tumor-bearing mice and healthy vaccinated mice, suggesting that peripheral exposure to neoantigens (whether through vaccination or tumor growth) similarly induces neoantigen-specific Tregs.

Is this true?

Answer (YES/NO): NO